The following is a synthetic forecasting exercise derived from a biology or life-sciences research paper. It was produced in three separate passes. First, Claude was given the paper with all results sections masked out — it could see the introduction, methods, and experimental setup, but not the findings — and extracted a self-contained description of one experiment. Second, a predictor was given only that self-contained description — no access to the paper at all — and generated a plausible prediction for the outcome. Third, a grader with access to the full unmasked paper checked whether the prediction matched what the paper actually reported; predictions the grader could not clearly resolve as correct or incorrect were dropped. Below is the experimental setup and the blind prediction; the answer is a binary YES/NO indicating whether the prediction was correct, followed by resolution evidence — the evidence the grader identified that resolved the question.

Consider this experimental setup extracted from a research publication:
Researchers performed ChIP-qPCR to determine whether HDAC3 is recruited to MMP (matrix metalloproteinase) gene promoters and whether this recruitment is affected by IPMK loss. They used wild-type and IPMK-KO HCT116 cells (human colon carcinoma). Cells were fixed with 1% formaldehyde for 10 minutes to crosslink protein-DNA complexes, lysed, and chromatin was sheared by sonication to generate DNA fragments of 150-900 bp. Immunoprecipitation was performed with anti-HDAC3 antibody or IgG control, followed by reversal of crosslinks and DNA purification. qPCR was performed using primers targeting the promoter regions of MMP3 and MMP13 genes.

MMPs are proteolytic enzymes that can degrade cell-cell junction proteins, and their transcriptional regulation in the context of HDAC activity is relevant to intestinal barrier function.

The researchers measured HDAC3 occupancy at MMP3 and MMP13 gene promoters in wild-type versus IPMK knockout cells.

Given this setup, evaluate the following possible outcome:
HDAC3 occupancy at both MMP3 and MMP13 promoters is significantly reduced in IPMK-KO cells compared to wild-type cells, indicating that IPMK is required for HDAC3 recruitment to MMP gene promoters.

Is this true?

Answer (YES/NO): NO